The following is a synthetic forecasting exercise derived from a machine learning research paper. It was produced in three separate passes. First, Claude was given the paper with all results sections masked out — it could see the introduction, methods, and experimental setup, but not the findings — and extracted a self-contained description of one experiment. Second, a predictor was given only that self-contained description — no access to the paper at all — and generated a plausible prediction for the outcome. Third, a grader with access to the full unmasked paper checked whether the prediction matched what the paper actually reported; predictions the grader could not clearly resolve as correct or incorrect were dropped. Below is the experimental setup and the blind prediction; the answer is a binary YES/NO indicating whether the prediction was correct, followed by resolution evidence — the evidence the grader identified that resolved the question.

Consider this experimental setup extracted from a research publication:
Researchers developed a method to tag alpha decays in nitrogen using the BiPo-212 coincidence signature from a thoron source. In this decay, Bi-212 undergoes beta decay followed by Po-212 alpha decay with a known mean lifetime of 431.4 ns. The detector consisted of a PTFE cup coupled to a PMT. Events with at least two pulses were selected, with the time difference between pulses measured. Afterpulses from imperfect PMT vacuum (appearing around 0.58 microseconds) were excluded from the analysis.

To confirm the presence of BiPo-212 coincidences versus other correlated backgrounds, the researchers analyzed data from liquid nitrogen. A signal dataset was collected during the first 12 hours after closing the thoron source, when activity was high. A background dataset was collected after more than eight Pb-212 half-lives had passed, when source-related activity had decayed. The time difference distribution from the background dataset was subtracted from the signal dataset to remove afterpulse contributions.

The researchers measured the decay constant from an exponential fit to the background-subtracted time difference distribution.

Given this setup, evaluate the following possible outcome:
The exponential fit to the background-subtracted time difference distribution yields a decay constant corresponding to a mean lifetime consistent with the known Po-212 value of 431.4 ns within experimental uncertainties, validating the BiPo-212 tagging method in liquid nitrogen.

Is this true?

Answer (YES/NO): YES